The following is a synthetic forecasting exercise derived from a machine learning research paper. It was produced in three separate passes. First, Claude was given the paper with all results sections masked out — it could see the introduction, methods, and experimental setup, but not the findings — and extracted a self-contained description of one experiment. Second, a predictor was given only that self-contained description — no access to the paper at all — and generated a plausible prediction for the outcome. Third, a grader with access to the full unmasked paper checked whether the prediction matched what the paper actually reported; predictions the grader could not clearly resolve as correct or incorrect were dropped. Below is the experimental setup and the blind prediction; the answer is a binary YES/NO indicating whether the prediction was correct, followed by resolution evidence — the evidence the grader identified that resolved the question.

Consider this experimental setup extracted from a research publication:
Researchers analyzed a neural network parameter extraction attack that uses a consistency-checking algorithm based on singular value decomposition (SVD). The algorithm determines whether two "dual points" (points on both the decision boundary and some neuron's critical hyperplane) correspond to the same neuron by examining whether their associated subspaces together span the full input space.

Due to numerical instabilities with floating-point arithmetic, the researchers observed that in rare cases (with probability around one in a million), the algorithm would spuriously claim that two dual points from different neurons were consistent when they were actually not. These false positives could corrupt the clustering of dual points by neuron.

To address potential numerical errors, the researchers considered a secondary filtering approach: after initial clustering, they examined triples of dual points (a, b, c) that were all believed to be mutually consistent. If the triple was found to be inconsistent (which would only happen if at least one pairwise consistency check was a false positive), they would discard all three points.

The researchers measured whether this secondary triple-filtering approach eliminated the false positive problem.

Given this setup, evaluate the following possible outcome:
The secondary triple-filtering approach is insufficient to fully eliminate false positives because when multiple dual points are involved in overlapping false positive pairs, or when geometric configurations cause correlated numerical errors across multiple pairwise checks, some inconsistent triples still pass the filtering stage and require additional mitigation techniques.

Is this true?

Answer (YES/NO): NO